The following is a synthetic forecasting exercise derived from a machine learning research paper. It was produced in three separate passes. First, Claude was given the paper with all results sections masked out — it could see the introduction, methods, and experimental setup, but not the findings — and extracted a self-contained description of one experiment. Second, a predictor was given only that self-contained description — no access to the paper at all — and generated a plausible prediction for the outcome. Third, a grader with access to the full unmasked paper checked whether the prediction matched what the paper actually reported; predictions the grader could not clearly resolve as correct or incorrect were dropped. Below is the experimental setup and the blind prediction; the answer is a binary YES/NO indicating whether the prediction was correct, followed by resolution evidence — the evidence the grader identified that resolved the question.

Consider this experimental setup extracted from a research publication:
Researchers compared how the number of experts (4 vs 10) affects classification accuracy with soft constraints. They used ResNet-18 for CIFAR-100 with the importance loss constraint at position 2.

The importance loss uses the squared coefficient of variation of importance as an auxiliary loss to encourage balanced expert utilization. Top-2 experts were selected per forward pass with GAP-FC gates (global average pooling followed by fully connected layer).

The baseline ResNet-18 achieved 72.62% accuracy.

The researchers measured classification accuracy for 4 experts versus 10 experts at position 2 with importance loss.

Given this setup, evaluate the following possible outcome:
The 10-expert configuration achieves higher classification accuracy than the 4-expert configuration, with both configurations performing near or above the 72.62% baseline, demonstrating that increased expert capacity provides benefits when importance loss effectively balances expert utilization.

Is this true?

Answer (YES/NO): NO